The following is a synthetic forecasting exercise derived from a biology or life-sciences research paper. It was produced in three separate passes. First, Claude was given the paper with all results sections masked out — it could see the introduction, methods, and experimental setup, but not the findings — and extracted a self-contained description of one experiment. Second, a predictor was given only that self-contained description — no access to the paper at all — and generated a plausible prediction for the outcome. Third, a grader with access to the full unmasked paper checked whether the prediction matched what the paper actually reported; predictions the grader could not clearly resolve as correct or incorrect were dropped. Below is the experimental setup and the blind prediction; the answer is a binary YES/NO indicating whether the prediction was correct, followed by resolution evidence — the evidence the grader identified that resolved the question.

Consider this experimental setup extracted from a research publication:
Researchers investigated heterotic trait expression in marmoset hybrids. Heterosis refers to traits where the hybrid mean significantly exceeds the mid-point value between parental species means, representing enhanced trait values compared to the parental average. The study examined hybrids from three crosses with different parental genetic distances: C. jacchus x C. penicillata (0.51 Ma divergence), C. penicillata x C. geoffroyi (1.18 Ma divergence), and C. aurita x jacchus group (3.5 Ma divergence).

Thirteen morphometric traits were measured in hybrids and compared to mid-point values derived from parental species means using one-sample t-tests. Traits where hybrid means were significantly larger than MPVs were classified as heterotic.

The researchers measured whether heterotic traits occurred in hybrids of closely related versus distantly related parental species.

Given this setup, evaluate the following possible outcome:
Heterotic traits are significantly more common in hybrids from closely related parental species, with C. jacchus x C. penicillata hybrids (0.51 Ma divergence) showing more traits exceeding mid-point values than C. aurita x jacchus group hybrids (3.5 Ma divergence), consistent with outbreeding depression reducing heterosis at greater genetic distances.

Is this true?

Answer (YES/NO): NO